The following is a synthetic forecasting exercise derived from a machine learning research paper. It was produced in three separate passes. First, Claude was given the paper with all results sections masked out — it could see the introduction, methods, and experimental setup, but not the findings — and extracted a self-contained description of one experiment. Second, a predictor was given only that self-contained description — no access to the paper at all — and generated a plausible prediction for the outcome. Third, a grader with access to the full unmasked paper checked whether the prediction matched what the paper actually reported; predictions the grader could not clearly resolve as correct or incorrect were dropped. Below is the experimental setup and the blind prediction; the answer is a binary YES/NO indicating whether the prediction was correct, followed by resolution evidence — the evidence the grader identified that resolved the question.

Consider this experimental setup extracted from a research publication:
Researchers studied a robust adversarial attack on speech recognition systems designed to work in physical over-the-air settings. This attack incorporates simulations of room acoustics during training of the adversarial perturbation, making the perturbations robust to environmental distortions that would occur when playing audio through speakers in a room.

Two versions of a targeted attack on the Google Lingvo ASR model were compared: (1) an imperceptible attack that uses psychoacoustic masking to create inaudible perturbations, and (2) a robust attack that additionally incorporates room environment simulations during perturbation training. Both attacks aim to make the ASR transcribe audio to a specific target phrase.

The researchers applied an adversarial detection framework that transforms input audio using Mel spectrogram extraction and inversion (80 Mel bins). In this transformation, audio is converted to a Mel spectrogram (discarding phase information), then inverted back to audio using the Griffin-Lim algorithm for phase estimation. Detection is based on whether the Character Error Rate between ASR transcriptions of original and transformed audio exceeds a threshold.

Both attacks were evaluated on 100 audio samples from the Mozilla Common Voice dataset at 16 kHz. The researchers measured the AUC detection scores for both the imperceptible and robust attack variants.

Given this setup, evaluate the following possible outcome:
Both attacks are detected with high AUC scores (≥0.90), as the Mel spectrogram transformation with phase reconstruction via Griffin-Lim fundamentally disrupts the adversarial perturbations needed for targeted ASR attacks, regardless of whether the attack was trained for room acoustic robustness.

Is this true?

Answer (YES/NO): YES